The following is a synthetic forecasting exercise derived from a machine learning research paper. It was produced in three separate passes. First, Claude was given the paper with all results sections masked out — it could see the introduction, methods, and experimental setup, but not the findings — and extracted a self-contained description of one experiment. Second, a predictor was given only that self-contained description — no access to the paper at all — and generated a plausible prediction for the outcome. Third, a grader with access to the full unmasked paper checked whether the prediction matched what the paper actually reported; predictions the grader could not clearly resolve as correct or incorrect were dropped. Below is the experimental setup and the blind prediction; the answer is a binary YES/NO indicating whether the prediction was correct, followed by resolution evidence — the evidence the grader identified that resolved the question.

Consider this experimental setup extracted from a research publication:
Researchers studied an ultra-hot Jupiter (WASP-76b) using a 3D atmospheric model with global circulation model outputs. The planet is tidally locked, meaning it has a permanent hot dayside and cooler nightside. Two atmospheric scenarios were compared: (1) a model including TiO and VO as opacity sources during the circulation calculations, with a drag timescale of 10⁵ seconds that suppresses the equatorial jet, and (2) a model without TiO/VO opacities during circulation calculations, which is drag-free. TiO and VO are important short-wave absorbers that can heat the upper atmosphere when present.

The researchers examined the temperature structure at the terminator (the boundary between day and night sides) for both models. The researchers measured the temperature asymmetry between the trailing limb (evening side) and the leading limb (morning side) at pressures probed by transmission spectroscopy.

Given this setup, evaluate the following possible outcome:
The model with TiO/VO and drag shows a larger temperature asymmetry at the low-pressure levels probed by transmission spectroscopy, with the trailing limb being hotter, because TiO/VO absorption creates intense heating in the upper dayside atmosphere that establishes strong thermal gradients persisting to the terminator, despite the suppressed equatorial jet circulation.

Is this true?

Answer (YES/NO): NO